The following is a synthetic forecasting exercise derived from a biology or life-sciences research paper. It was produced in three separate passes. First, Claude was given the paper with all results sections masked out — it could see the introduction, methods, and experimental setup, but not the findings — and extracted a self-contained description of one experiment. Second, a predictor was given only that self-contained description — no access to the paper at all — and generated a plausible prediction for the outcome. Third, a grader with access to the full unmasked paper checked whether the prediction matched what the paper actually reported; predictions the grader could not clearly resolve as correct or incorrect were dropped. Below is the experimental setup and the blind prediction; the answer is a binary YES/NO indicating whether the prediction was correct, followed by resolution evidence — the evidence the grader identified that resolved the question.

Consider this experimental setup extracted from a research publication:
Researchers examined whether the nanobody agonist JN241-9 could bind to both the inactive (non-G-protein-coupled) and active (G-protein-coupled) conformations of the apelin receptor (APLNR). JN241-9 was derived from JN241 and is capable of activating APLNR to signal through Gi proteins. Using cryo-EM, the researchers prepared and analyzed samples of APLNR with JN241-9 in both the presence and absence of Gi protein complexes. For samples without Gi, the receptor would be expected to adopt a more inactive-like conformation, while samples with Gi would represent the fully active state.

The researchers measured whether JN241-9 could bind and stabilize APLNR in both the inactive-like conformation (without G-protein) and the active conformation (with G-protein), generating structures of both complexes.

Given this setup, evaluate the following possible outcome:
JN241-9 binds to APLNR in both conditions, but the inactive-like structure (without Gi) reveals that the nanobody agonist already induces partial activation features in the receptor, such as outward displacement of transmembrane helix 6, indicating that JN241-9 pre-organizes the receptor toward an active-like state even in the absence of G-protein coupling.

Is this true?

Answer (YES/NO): NO